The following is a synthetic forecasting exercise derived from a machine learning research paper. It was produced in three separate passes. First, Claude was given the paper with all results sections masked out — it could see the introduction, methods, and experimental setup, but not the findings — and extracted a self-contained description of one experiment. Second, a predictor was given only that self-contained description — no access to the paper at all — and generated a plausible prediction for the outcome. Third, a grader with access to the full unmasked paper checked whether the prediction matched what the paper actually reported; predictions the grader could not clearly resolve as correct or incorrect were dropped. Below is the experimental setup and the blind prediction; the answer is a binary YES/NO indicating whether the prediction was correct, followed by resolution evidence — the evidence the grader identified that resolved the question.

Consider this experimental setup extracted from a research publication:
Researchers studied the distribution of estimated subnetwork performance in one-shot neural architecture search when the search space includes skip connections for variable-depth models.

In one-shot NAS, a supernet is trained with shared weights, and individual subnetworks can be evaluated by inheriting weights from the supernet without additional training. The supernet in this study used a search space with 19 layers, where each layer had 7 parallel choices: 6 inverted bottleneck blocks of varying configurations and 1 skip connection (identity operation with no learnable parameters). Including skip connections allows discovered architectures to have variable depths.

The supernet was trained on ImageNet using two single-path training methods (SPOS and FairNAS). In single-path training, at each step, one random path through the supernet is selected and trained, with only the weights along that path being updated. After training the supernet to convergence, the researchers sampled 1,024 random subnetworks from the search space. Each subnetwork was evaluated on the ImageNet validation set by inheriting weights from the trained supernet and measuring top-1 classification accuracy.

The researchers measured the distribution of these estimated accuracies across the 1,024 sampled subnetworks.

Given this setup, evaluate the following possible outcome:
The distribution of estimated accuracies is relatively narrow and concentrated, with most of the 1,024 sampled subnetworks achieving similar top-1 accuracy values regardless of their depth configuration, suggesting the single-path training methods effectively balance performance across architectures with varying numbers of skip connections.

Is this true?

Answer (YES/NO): NO